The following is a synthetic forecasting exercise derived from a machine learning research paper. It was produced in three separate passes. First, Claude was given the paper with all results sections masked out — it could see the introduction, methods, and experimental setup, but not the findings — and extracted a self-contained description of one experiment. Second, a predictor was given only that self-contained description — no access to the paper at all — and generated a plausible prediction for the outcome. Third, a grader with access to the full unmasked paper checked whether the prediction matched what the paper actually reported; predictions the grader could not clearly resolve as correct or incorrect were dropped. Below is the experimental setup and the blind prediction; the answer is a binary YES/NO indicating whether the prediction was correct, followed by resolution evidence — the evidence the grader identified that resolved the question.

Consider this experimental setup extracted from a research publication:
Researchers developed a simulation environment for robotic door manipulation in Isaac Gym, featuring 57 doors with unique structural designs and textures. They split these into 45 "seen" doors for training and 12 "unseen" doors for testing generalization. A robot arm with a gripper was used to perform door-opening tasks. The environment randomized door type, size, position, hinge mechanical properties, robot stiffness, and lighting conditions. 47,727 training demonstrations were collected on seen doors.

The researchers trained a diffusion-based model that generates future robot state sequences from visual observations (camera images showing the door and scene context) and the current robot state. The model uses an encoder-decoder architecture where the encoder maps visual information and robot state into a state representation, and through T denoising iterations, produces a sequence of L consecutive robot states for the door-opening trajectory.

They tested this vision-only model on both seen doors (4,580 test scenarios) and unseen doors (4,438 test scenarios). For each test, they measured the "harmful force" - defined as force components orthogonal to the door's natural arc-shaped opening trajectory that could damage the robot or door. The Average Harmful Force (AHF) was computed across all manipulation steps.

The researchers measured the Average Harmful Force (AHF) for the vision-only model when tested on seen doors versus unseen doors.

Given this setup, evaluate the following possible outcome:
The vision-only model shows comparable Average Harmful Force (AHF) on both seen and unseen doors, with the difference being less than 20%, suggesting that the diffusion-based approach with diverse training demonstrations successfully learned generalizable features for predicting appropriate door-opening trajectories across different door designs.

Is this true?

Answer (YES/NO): NO